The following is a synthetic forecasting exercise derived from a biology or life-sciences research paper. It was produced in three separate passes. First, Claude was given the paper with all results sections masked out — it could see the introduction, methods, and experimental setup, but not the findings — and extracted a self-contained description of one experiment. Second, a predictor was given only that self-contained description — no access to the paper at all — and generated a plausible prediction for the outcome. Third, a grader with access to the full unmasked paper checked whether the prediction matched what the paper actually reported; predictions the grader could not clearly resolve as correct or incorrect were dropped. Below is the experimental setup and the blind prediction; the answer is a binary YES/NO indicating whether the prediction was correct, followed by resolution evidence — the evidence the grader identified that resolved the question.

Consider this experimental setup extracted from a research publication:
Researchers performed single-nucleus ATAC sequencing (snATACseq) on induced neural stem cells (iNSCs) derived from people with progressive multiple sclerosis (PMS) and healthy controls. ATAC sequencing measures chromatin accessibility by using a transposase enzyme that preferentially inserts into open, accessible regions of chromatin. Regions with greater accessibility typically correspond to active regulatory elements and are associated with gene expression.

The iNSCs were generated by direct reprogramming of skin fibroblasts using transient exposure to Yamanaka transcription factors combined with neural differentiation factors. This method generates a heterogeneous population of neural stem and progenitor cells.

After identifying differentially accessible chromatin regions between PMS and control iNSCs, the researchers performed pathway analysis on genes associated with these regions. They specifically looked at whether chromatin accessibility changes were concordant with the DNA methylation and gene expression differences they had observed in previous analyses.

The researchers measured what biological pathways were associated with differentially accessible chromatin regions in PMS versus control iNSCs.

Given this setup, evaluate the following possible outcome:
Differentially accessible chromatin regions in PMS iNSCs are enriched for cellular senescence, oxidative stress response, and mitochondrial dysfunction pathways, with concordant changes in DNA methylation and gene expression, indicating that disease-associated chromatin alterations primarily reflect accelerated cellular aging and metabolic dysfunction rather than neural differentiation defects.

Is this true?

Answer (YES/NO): NO